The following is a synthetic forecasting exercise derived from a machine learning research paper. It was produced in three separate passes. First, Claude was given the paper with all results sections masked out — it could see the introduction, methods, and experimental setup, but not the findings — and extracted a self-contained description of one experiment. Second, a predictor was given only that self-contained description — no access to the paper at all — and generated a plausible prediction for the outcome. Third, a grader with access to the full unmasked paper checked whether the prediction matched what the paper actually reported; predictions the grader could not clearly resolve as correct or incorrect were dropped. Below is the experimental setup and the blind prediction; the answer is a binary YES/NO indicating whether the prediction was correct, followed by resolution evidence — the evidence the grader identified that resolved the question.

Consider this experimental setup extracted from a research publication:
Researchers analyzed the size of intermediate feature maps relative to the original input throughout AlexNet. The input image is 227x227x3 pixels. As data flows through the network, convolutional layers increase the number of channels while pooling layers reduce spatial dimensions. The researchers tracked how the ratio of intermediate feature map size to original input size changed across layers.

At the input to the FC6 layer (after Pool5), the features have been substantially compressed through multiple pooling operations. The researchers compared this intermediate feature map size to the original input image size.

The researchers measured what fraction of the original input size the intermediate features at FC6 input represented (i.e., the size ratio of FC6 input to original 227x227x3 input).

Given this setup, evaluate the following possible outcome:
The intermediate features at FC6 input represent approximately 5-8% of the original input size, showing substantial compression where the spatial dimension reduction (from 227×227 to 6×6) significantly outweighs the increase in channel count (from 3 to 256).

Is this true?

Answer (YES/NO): NO